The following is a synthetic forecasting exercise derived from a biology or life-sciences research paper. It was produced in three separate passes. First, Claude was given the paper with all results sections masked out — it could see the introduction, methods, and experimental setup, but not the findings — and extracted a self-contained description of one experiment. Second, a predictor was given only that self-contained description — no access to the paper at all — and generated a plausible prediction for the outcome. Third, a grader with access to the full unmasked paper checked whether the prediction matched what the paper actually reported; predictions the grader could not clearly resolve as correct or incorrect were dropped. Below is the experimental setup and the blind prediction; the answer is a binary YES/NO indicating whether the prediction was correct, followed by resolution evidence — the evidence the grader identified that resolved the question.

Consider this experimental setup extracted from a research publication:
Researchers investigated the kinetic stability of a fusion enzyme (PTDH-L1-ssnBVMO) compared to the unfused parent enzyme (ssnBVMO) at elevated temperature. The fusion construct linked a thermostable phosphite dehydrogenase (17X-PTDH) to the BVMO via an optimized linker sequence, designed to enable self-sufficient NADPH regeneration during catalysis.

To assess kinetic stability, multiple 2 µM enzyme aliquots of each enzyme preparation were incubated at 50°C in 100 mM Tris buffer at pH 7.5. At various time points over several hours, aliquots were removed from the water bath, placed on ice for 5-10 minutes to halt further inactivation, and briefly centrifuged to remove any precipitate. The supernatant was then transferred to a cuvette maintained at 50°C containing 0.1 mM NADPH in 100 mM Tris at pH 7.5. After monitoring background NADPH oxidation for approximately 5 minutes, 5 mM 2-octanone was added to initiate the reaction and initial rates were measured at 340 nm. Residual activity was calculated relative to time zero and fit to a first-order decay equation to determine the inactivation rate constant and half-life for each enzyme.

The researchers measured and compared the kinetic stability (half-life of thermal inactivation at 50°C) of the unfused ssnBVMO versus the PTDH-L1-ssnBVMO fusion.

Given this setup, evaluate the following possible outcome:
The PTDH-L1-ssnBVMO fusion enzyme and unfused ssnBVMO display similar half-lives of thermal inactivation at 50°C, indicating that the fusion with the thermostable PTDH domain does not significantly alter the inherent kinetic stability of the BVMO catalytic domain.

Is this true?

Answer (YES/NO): YES